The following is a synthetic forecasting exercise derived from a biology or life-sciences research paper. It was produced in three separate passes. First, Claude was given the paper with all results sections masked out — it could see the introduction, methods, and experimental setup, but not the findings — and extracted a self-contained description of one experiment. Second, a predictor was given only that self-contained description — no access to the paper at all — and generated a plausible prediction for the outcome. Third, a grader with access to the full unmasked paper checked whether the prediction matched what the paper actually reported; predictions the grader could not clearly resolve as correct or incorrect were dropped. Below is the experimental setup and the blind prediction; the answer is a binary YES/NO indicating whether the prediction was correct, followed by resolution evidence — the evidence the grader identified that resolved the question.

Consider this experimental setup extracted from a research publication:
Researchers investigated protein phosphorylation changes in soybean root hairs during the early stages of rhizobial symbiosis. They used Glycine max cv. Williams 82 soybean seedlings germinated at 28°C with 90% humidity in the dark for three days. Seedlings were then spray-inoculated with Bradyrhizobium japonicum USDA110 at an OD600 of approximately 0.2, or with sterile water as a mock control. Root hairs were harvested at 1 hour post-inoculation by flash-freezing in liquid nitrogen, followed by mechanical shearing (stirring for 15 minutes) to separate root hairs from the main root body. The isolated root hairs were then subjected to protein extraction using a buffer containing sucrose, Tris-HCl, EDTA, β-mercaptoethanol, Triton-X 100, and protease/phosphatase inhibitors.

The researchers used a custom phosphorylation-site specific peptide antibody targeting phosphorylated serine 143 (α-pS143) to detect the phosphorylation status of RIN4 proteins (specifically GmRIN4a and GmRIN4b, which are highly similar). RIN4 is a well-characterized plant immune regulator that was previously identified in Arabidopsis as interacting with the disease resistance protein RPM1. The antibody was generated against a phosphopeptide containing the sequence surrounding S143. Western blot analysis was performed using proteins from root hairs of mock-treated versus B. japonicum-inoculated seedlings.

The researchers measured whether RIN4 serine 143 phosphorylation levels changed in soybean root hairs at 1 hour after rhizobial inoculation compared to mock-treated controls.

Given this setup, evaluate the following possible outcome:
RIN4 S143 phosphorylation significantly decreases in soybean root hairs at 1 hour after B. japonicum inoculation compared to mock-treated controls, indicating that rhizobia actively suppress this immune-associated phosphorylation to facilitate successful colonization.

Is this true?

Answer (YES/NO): NO